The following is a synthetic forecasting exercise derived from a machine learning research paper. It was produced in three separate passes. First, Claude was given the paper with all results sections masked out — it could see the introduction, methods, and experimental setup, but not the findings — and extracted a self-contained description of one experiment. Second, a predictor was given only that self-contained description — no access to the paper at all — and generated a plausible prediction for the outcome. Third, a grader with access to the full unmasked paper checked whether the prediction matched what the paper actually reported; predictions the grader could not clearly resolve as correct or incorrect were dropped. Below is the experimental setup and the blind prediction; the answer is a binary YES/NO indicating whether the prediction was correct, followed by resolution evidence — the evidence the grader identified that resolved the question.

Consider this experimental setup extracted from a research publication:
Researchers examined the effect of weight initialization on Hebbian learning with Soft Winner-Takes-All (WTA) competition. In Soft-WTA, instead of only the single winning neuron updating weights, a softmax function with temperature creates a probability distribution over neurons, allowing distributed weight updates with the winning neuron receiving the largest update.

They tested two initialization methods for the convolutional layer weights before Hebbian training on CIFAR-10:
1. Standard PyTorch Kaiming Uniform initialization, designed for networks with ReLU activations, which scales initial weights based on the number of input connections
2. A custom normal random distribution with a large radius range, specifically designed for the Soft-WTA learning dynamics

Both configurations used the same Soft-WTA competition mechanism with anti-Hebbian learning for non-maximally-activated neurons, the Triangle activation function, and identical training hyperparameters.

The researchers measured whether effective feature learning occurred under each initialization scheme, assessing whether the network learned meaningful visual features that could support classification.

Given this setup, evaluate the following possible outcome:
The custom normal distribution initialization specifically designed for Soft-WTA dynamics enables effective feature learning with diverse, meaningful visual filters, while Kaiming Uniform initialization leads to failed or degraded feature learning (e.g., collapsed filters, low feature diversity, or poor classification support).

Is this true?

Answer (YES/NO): YES